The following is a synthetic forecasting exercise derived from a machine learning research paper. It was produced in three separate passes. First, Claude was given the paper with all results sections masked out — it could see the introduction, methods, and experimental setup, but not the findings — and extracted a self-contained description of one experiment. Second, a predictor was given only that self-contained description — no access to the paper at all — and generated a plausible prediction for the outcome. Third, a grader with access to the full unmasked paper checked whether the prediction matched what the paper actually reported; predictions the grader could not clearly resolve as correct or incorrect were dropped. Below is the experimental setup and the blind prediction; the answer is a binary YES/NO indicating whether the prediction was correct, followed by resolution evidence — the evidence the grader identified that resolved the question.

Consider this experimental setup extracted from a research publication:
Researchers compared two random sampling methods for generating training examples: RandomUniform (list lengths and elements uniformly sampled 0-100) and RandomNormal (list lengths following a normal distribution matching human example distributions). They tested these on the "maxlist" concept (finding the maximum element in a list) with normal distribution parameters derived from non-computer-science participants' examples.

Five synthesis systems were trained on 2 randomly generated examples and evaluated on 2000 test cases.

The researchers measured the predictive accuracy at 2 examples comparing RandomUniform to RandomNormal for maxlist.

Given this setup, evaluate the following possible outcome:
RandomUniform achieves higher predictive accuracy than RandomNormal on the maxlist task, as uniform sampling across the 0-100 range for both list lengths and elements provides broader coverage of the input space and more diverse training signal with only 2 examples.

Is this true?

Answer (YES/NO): YES